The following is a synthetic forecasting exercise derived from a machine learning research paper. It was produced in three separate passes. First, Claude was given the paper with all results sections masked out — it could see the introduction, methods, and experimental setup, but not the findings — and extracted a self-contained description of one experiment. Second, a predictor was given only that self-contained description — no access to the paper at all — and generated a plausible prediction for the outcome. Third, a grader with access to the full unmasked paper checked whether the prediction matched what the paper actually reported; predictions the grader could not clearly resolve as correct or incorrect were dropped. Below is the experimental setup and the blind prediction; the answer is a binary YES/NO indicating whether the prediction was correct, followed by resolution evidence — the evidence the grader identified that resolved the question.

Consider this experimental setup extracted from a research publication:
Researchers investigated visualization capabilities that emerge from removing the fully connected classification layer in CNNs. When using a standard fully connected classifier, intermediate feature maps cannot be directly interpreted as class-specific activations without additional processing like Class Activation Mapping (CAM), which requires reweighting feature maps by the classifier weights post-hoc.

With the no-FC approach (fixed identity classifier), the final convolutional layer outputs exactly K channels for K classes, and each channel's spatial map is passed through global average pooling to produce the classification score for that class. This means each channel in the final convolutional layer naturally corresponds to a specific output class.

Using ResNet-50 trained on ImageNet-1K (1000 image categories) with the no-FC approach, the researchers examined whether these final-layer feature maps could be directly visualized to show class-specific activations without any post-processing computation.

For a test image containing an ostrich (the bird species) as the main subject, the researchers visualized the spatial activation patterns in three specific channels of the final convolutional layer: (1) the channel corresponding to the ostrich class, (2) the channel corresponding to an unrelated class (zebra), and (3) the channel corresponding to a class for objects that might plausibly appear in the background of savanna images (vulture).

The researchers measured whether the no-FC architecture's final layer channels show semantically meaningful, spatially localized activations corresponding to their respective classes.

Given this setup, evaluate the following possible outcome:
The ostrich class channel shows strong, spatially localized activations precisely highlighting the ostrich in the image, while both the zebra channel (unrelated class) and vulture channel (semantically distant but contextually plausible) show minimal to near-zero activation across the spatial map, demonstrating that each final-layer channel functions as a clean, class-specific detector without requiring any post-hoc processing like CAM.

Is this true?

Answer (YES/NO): NO